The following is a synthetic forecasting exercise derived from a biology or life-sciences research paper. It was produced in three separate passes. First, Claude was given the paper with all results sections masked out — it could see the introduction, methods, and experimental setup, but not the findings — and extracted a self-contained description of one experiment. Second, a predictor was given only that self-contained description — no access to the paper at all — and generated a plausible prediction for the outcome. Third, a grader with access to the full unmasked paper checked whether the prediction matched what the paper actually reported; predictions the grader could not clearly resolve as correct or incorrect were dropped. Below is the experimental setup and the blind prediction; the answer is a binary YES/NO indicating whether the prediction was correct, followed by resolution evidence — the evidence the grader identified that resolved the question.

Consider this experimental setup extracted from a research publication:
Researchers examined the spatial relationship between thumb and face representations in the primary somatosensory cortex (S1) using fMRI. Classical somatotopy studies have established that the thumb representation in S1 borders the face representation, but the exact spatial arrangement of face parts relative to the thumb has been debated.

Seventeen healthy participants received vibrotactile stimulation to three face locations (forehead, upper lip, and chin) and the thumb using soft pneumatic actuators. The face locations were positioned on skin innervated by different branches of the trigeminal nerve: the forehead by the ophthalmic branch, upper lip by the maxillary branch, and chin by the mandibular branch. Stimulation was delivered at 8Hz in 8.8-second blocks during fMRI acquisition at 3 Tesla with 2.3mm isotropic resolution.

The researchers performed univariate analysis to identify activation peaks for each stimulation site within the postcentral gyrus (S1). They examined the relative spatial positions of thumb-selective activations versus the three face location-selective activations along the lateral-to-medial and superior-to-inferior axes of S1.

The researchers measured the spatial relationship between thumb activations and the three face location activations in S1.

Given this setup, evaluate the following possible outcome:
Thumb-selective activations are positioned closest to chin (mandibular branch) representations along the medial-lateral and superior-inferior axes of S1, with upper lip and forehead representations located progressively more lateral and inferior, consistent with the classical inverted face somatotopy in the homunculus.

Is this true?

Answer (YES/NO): NO